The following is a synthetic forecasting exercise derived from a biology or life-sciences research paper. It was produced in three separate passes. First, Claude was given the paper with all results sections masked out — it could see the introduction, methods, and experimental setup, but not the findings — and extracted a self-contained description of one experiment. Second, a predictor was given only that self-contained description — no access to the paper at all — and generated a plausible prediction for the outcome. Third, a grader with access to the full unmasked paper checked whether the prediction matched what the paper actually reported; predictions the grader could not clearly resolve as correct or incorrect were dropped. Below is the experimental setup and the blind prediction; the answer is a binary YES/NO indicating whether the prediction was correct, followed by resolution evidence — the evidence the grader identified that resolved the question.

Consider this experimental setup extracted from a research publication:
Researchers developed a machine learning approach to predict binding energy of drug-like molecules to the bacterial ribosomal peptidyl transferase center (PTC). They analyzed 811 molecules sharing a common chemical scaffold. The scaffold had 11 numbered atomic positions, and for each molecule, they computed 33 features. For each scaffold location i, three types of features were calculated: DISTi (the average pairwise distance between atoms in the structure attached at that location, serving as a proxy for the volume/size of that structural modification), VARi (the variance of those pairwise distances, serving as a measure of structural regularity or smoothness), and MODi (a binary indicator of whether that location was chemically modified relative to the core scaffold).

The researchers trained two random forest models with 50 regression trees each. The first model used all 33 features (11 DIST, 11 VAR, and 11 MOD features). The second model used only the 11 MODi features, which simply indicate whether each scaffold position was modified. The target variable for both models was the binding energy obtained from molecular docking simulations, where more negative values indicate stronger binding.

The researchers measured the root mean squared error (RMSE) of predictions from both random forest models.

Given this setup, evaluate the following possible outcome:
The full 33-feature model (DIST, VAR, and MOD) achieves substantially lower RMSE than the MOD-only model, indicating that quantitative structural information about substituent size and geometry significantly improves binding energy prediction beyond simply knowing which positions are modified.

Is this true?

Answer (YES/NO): YES